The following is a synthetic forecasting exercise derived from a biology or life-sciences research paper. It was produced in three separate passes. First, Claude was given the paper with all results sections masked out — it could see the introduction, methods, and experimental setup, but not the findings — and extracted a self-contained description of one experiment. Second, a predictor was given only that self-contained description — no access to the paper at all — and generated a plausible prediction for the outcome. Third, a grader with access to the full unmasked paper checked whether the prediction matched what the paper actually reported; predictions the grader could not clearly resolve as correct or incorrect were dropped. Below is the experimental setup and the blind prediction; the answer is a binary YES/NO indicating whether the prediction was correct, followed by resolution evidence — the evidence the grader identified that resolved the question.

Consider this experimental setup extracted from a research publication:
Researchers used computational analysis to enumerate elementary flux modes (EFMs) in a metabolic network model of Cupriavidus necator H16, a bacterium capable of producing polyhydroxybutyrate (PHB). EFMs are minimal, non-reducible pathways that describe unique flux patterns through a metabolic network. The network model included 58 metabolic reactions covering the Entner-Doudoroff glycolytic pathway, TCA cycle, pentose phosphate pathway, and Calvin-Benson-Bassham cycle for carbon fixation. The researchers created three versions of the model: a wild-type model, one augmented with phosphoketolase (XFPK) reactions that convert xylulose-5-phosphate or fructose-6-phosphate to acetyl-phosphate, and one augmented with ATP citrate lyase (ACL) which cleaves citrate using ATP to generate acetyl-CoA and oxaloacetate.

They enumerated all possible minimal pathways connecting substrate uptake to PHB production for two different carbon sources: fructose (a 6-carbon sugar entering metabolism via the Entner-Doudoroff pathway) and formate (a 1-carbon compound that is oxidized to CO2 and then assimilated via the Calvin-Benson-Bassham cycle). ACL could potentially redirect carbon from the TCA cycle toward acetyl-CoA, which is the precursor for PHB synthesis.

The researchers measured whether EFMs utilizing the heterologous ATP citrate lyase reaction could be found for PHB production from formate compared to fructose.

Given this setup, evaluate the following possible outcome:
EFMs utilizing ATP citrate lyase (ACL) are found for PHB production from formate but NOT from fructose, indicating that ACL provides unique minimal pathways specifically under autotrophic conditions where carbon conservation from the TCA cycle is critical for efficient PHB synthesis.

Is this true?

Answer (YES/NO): NO